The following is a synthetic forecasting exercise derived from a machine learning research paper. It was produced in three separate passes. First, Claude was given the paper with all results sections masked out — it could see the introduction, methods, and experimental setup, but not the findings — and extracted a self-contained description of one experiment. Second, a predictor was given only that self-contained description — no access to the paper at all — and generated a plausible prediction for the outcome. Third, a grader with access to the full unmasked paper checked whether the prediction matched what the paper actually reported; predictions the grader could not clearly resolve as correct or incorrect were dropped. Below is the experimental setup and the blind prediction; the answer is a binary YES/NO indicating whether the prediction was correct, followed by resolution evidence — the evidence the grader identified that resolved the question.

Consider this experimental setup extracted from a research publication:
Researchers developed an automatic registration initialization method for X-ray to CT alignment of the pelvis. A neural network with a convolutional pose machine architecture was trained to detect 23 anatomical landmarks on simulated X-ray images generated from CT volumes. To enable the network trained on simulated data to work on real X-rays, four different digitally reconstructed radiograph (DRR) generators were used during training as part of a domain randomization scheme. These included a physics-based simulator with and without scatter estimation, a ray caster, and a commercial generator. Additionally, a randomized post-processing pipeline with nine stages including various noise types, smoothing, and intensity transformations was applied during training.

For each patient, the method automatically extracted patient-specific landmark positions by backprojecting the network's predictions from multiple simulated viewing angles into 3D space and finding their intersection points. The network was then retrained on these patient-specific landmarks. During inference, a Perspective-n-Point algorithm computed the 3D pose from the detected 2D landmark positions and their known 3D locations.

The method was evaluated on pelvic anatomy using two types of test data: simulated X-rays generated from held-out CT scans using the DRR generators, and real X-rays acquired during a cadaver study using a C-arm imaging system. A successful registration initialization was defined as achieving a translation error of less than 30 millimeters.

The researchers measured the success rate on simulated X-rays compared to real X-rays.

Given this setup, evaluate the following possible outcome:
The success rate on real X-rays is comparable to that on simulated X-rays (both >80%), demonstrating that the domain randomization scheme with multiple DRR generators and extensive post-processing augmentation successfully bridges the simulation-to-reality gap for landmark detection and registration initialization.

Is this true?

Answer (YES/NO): YES